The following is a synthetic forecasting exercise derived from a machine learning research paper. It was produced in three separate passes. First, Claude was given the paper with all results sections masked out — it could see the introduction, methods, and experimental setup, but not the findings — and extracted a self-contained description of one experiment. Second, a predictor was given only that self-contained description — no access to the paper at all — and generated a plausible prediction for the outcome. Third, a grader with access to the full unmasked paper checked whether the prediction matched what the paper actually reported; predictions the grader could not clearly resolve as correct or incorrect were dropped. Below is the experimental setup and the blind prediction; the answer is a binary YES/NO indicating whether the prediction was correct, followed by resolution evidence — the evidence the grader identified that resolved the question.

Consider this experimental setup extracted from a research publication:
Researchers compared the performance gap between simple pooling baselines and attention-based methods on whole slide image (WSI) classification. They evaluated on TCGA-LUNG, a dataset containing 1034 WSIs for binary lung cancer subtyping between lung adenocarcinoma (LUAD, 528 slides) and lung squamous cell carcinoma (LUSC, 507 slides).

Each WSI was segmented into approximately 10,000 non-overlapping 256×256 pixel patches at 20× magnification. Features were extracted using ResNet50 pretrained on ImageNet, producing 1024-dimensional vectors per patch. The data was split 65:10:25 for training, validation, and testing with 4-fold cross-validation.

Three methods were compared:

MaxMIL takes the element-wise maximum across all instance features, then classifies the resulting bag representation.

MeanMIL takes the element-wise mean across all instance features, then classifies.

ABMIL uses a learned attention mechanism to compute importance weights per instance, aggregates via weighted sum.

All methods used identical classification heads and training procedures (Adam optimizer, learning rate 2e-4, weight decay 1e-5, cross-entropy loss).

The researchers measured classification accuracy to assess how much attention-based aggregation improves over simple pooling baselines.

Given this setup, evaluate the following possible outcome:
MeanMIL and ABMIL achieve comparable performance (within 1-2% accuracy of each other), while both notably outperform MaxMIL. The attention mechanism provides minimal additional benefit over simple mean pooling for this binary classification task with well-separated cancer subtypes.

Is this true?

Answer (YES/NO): NO